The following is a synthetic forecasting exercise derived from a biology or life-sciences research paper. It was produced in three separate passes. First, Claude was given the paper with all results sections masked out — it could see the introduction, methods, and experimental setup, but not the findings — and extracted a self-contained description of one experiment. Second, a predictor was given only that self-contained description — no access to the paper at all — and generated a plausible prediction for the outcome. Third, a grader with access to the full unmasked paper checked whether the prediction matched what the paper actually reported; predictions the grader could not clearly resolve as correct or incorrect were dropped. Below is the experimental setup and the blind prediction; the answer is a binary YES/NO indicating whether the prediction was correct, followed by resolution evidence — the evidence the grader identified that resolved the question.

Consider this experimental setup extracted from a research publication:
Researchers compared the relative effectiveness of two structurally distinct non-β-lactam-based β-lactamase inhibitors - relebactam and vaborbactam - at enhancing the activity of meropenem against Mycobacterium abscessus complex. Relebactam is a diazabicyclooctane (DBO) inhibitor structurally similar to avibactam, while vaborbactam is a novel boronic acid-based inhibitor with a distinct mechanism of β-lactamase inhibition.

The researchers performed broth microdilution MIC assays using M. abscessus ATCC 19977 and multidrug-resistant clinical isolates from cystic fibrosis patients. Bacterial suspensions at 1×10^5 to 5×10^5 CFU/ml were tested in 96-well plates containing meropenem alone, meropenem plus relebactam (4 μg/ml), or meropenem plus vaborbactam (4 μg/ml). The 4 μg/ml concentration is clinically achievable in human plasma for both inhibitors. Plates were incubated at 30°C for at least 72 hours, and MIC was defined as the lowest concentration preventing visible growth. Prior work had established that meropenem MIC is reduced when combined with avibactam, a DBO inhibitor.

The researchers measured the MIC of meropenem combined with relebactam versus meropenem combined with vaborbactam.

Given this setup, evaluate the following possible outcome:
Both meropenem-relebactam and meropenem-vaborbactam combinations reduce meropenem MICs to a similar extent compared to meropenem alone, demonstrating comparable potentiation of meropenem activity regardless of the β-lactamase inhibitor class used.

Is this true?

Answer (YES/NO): NO